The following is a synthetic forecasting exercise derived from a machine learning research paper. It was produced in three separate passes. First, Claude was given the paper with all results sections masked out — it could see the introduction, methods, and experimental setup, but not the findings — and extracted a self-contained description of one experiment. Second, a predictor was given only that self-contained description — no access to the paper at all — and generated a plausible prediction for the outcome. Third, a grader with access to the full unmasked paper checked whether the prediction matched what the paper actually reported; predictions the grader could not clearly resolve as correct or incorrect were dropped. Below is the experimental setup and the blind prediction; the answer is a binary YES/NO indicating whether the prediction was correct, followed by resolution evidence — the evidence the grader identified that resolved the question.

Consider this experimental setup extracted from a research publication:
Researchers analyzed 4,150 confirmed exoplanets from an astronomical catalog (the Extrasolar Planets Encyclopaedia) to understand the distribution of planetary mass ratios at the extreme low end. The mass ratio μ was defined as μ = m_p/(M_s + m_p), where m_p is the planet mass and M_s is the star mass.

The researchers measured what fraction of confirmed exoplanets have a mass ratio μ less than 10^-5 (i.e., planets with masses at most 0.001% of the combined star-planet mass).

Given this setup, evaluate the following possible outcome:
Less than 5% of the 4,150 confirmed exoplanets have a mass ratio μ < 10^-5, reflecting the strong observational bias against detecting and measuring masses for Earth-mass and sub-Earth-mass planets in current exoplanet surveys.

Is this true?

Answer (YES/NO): YES